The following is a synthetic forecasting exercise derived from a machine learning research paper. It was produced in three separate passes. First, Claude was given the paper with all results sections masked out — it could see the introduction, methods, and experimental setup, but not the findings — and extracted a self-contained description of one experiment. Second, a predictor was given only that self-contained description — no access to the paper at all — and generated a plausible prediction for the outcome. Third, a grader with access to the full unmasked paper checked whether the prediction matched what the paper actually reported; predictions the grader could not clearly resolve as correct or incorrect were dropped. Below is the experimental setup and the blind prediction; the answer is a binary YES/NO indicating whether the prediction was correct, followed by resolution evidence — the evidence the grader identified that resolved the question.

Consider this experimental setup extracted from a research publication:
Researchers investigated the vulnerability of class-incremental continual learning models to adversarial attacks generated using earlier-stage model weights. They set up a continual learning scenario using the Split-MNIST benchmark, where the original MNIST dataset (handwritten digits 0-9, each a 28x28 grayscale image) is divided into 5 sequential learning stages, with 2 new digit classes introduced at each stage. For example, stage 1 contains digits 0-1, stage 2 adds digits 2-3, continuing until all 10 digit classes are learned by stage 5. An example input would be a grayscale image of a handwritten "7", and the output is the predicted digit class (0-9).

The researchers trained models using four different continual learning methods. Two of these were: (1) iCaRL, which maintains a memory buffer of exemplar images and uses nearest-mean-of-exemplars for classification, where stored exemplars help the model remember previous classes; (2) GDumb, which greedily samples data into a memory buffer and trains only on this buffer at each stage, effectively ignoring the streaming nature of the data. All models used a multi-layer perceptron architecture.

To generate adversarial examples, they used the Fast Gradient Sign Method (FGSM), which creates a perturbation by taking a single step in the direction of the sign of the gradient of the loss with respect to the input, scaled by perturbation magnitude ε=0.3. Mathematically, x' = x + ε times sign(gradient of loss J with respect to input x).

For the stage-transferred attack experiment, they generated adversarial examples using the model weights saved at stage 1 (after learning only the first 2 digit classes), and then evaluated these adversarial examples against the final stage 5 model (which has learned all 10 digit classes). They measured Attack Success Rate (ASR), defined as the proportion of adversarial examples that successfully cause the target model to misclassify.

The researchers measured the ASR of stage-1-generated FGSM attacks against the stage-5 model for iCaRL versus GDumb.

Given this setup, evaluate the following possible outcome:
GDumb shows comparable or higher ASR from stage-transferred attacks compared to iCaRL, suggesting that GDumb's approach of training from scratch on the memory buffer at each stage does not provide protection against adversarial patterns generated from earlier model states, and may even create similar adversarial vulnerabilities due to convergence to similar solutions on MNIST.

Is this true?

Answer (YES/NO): NO